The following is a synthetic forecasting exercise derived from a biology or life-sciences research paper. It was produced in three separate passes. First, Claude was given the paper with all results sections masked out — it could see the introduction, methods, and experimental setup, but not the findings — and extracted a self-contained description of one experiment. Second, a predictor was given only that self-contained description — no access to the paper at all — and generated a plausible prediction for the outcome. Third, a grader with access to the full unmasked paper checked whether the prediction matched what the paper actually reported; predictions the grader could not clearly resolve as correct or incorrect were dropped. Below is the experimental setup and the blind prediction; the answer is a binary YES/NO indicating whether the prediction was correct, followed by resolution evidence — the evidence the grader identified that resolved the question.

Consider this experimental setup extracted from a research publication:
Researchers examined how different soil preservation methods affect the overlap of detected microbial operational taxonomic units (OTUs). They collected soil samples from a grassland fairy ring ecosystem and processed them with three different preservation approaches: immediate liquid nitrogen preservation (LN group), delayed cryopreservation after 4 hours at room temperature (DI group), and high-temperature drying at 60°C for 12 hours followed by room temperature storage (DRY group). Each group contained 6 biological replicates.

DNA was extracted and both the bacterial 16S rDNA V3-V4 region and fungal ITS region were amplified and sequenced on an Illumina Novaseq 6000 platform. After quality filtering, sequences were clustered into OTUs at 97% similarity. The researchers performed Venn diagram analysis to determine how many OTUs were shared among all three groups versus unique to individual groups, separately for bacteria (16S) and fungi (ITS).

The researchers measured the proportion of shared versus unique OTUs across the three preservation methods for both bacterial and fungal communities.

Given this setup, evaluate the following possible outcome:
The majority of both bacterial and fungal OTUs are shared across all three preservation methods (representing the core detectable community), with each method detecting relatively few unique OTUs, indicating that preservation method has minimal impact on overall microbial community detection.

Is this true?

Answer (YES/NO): NO